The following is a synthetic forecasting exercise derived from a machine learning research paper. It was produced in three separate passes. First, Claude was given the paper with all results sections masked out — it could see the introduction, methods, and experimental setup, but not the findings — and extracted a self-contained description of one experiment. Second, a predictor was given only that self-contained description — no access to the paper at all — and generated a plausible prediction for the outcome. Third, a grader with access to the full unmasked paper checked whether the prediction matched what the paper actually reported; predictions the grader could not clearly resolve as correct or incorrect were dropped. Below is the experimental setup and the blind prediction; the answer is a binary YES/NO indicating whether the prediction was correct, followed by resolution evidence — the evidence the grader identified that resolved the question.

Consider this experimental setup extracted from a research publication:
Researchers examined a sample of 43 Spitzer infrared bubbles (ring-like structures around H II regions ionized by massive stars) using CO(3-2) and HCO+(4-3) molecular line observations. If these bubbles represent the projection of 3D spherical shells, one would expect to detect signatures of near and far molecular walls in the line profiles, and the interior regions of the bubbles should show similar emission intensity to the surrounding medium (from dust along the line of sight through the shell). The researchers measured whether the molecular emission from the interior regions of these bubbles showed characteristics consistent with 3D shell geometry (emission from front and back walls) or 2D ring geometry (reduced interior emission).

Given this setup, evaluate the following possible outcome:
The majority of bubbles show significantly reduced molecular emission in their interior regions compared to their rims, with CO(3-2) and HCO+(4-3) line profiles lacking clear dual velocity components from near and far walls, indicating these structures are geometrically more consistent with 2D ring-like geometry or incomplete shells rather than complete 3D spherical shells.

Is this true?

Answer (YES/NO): YES